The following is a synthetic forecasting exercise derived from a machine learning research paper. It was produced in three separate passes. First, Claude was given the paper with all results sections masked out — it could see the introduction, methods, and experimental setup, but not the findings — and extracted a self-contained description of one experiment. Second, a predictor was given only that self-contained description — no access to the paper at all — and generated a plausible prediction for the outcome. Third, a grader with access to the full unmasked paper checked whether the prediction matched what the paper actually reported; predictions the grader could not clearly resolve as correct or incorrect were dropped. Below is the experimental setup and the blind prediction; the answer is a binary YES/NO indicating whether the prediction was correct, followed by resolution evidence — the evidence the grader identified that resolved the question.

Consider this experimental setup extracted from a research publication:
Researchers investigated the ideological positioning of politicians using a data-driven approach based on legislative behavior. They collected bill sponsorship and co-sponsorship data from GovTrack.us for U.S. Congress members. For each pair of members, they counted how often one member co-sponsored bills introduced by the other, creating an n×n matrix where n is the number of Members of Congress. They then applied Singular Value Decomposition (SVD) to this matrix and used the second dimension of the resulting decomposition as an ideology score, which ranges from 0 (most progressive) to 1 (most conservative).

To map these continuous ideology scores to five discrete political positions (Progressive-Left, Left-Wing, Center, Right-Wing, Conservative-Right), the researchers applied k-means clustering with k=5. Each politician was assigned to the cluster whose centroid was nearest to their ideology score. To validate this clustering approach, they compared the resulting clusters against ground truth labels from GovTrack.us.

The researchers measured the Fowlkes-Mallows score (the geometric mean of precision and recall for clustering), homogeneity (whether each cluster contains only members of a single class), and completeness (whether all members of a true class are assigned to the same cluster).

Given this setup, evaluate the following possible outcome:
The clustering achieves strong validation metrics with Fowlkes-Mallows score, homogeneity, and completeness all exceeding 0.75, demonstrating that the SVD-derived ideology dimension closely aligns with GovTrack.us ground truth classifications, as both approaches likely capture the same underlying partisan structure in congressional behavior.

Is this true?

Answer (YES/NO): YES